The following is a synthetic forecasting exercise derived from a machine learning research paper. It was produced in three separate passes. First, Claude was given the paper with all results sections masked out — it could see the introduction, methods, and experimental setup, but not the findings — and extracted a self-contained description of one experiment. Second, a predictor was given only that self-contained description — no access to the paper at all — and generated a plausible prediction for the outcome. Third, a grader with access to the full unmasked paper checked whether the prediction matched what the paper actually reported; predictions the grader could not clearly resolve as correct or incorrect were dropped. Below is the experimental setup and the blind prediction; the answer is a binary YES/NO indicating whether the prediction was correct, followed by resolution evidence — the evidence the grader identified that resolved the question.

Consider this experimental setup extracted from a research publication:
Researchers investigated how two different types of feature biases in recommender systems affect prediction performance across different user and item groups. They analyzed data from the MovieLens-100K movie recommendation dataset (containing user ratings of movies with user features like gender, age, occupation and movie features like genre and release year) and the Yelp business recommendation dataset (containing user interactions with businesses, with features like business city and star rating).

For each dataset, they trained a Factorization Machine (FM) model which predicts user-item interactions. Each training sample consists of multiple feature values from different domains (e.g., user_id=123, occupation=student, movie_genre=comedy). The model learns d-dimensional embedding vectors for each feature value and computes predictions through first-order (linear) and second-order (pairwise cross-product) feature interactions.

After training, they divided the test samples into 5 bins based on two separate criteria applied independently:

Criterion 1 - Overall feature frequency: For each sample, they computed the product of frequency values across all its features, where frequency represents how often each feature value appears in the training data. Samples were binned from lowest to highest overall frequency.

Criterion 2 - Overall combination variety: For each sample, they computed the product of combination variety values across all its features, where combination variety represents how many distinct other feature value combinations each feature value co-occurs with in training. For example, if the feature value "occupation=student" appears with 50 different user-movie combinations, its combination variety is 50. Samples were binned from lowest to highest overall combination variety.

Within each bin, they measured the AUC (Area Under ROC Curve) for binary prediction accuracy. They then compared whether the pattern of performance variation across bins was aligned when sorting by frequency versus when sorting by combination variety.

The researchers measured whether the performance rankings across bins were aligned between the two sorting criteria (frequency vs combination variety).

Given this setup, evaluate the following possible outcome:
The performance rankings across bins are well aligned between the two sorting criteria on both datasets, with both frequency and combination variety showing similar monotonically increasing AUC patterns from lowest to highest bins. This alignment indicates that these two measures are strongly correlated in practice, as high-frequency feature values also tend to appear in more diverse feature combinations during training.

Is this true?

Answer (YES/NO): NO